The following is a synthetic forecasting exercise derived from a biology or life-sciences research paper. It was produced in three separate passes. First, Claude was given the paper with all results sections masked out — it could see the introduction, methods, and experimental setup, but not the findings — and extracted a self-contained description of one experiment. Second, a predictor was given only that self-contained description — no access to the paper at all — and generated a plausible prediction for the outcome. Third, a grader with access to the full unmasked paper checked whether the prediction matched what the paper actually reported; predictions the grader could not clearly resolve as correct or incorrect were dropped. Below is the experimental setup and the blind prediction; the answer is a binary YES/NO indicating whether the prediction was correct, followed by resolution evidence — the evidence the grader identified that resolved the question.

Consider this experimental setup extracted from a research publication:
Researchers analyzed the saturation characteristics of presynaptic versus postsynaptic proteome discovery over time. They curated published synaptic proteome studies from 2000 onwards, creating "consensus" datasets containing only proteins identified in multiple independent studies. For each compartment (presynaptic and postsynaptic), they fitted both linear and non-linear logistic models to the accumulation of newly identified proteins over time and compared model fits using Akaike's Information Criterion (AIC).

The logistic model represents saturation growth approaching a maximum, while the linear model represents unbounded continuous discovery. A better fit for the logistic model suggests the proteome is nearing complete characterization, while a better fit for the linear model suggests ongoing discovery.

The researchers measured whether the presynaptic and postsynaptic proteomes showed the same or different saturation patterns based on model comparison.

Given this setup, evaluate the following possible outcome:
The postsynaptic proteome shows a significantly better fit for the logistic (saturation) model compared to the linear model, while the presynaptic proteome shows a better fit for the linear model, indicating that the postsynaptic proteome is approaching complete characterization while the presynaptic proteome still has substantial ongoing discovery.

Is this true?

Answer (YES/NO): YES